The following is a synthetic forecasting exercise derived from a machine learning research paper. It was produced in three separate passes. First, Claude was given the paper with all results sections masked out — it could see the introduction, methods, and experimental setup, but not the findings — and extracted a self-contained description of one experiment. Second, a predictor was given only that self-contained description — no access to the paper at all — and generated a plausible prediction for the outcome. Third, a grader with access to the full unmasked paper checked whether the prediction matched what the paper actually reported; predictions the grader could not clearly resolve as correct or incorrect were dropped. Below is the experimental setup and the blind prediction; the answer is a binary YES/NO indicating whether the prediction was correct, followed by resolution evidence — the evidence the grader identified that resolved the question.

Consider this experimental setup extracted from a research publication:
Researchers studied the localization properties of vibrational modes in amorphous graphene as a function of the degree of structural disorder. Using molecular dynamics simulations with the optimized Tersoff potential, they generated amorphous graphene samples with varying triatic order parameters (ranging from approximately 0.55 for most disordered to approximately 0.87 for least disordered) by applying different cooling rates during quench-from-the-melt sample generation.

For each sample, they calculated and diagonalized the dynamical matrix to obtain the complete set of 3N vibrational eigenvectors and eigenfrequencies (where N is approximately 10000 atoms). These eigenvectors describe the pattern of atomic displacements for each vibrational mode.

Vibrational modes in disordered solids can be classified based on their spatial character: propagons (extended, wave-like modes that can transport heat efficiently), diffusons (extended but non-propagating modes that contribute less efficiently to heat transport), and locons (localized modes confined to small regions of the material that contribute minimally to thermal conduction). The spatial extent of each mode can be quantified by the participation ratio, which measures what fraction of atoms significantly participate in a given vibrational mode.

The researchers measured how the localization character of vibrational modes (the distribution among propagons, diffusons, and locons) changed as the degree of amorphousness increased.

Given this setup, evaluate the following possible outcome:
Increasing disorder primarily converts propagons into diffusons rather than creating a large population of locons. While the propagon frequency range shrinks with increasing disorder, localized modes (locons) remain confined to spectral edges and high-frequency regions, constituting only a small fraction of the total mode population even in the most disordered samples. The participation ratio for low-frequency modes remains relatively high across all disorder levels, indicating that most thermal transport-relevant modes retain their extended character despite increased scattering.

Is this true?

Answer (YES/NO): YES